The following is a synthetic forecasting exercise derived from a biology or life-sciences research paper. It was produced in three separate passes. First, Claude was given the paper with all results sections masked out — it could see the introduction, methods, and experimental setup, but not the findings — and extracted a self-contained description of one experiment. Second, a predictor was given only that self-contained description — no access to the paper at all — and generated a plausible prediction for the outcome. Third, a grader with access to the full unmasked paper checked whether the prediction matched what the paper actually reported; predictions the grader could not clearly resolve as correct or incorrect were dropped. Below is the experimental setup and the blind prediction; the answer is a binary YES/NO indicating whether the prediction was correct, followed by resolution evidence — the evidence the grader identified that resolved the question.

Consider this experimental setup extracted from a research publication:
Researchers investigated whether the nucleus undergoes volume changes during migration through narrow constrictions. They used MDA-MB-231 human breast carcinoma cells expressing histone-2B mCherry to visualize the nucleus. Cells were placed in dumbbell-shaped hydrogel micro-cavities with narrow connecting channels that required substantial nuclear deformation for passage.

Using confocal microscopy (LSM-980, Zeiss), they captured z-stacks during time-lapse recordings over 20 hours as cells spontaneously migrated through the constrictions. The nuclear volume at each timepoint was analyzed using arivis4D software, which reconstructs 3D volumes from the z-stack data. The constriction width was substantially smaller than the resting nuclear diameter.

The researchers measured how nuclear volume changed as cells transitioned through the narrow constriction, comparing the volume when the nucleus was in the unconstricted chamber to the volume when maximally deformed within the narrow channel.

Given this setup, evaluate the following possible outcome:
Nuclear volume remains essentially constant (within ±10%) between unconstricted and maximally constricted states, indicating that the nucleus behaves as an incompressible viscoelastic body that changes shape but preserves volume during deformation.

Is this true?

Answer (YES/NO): NO